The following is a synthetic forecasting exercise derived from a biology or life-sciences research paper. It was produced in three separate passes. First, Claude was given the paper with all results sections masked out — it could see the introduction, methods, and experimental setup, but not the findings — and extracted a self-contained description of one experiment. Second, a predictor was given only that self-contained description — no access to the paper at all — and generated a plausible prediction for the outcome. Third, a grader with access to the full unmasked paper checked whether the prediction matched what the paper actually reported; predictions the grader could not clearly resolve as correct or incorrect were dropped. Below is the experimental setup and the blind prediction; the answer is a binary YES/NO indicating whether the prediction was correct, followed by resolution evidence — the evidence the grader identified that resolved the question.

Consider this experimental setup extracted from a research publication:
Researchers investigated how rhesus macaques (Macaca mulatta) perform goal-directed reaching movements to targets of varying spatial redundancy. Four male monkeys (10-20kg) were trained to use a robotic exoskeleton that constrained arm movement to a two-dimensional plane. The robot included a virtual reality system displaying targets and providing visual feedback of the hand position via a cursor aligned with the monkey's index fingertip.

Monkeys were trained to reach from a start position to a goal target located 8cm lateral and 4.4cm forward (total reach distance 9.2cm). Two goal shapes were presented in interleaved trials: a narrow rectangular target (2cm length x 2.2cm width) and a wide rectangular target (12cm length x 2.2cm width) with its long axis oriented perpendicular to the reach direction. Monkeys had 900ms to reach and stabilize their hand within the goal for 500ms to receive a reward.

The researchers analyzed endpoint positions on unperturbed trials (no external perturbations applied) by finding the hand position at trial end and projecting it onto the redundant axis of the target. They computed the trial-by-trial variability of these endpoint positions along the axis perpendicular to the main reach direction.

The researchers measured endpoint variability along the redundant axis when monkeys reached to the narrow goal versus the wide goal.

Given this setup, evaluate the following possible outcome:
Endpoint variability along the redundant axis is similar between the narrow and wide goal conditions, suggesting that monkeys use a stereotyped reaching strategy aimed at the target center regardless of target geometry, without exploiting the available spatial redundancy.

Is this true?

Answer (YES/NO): NO